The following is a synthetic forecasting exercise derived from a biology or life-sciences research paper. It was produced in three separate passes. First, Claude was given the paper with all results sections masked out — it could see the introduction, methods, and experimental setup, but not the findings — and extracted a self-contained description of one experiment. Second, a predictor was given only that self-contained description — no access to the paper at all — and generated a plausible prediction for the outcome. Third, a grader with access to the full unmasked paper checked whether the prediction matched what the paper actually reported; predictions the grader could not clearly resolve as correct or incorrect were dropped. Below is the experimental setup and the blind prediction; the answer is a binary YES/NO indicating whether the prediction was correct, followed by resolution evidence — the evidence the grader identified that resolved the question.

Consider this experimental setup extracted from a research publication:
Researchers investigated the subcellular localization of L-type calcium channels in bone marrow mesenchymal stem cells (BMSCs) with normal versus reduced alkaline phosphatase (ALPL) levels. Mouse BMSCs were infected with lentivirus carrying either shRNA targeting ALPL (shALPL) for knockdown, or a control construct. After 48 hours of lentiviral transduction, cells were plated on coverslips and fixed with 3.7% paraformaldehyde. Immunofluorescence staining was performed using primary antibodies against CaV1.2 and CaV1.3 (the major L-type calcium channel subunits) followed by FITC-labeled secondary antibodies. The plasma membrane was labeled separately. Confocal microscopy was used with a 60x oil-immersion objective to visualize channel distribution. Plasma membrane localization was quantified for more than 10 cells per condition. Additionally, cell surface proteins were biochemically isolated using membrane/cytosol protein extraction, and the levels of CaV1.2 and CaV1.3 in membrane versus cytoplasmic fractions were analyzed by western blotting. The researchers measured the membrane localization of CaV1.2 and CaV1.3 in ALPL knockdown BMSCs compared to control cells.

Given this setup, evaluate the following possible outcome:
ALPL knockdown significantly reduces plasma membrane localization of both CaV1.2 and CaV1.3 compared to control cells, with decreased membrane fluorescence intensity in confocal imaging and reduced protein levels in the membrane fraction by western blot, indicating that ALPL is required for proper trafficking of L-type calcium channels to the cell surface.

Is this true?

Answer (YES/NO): YES